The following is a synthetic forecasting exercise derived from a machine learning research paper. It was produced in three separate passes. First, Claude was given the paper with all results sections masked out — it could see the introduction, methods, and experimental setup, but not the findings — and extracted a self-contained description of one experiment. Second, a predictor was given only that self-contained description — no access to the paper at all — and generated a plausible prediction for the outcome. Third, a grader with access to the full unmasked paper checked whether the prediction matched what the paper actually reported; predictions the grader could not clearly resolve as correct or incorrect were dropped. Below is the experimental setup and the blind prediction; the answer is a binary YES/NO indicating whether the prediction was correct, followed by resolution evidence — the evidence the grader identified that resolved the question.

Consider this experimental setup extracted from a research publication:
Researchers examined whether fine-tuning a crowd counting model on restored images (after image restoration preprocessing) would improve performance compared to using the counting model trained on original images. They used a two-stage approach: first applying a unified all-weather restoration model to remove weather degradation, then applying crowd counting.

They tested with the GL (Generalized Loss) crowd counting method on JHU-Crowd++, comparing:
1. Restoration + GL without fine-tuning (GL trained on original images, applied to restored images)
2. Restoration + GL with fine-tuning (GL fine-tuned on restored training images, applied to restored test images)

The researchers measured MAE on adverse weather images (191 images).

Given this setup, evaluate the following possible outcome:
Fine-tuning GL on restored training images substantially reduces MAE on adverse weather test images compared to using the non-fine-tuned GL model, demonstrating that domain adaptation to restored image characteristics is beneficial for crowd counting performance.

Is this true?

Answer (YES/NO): NO